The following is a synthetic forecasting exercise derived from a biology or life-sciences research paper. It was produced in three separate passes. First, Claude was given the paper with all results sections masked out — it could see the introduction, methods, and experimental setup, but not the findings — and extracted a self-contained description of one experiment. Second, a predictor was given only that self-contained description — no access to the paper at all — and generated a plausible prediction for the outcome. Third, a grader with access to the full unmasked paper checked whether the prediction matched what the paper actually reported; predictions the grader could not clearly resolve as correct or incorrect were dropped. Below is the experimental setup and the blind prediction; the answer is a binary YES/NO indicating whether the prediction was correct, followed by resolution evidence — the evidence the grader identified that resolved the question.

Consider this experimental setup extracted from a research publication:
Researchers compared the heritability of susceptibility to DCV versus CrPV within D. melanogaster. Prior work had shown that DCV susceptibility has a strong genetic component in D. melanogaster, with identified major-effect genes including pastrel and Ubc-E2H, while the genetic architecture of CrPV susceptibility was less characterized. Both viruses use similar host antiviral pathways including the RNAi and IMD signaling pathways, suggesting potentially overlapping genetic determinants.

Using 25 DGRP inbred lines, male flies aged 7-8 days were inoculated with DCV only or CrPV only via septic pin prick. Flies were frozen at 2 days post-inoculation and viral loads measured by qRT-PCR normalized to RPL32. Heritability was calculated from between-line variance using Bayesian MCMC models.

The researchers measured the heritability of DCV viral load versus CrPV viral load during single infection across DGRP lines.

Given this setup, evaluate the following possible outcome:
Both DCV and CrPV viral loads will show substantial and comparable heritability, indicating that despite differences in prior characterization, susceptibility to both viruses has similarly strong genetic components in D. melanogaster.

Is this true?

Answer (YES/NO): NO